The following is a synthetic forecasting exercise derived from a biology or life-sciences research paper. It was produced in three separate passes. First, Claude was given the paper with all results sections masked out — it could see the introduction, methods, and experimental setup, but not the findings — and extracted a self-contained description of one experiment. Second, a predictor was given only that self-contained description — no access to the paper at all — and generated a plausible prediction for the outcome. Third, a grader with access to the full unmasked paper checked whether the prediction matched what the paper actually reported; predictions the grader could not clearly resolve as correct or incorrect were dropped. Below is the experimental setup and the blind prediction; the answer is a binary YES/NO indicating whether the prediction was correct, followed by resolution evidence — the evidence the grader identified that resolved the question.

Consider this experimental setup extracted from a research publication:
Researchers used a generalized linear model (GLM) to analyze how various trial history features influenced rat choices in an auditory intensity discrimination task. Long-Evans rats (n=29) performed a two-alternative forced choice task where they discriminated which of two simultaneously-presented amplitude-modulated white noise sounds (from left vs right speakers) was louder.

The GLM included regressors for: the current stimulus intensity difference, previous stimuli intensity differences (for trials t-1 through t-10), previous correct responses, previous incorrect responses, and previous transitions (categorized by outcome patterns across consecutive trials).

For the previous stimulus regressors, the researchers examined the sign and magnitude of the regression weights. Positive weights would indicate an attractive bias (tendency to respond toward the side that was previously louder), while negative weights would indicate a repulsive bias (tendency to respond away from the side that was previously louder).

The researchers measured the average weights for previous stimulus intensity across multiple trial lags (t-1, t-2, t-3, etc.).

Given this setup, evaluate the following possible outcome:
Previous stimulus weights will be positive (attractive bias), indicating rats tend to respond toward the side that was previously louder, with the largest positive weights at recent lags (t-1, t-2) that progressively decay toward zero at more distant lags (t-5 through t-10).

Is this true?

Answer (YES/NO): NO